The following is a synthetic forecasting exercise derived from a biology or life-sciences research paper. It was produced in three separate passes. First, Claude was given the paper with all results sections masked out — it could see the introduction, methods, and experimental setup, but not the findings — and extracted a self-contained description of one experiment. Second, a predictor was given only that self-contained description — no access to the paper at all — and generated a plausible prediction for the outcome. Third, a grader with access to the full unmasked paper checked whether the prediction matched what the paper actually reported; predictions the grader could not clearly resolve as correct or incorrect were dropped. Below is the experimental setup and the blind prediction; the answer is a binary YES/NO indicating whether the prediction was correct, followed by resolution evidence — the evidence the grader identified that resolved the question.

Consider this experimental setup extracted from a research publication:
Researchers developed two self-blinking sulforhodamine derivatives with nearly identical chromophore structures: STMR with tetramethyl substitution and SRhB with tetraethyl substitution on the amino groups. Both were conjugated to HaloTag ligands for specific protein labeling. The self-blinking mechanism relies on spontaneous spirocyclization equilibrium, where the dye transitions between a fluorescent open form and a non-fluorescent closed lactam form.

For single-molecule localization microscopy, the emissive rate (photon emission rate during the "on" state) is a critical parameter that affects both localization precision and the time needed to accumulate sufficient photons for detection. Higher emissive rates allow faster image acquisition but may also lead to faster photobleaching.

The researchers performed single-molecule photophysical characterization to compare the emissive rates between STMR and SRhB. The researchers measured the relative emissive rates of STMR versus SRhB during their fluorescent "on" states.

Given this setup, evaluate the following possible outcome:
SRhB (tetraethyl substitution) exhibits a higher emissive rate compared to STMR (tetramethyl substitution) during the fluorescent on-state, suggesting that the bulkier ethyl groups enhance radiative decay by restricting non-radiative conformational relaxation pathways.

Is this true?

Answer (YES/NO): NO